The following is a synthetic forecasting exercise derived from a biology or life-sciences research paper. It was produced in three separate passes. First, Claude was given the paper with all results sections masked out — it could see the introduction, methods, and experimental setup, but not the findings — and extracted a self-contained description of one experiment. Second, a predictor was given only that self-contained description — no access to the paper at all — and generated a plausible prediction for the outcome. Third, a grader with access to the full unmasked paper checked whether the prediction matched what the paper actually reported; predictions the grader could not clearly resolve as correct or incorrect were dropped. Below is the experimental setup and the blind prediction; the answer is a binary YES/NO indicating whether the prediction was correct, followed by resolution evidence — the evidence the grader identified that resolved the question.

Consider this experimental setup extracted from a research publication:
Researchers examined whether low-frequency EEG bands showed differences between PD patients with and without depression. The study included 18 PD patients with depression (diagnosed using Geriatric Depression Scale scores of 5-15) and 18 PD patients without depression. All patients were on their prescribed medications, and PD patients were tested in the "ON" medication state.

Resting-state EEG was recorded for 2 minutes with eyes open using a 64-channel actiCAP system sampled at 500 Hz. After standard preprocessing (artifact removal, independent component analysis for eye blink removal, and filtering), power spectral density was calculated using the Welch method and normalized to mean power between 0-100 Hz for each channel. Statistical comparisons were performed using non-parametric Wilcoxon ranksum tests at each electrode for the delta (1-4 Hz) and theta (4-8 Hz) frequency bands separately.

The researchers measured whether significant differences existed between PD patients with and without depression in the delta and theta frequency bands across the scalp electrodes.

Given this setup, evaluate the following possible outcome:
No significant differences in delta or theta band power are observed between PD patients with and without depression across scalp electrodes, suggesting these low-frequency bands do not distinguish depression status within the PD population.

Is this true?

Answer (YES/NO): YES